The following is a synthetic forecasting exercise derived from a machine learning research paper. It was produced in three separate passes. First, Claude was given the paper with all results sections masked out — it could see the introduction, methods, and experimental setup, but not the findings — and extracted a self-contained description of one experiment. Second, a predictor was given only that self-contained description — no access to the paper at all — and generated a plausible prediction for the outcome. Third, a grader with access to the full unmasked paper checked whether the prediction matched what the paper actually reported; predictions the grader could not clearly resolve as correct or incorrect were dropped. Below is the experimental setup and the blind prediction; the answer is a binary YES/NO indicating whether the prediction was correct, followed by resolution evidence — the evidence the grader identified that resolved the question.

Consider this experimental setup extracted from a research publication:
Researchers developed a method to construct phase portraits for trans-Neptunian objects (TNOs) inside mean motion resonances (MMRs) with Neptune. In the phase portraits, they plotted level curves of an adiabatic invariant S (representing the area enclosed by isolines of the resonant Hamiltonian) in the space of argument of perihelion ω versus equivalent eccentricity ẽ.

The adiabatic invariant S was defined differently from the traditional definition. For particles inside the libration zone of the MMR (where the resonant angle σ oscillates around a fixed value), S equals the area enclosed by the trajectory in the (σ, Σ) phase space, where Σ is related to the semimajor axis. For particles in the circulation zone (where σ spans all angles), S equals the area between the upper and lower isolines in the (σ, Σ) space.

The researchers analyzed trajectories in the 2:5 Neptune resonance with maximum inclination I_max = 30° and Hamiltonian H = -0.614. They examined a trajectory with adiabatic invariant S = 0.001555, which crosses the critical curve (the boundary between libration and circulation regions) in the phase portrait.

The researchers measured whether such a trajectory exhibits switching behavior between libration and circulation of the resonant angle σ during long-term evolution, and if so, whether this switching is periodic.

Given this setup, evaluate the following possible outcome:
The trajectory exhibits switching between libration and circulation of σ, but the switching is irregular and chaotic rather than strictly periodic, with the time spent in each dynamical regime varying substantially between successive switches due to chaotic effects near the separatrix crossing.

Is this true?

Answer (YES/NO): NO